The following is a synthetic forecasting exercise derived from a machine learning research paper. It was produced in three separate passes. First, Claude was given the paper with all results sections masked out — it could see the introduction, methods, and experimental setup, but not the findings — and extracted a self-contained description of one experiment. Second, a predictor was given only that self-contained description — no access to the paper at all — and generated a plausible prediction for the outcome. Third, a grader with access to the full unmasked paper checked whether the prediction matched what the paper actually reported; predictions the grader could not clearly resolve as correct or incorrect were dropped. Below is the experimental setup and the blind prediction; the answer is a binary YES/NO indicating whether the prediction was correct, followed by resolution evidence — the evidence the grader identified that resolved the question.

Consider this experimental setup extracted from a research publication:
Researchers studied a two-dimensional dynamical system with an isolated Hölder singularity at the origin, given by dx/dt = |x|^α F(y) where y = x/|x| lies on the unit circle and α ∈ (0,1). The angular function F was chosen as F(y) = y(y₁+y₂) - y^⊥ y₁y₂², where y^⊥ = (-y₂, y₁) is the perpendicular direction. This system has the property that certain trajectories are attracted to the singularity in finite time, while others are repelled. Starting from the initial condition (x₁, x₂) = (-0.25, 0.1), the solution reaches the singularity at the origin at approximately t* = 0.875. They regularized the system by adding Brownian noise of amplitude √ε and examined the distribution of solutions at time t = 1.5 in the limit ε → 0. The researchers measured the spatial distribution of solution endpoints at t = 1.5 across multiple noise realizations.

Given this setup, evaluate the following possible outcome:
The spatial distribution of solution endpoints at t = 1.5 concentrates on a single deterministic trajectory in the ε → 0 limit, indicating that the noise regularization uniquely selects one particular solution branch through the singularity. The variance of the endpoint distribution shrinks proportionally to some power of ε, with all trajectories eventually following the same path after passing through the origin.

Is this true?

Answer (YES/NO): NO